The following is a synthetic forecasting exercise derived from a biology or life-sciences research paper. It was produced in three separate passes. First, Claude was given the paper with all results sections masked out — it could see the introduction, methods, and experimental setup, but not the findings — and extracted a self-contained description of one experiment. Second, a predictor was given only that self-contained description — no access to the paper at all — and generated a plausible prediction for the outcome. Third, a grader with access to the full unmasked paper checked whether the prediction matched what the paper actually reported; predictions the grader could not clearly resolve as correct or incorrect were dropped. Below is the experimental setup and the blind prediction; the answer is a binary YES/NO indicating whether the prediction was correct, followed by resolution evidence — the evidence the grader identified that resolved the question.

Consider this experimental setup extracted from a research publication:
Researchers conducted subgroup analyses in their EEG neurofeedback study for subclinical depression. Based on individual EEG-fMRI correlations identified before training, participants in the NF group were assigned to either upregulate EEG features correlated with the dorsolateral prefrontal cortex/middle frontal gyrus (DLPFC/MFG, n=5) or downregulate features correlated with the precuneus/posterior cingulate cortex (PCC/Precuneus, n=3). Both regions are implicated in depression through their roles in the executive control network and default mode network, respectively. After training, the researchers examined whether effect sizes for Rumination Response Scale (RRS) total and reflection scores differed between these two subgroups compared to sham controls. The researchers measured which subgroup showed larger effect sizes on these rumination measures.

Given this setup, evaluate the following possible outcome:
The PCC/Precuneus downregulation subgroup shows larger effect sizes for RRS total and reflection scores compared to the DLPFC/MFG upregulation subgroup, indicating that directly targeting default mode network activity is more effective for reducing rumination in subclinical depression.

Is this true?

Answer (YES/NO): NO